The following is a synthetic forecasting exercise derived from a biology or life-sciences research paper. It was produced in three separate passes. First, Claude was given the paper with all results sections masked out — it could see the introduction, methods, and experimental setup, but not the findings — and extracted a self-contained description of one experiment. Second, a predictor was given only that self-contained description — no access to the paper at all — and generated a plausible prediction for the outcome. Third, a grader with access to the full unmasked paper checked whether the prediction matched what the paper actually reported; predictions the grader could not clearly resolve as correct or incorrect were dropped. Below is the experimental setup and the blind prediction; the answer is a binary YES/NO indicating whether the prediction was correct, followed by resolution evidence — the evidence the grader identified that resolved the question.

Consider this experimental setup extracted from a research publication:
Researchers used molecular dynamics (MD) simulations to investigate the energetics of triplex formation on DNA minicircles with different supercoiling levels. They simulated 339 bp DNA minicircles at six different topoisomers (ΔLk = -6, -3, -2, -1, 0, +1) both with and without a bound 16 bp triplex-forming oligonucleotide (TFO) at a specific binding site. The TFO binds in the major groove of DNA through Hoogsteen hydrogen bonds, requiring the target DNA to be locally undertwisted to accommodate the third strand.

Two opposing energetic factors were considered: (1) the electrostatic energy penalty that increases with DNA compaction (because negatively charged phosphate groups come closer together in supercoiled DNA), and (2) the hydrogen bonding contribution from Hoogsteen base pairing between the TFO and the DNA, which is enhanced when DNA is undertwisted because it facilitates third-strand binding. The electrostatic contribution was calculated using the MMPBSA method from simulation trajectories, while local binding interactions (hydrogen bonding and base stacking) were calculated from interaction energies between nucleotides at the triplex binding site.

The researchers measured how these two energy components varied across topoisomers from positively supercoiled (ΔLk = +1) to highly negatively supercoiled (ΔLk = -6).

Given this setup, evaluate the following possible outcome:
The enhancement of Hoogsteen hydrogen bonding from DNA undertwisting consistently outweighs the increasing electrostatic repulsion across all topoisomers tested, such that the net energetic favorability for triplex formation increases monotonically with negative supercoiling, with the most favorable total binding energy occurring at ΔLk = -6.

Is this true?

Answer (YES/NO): NO